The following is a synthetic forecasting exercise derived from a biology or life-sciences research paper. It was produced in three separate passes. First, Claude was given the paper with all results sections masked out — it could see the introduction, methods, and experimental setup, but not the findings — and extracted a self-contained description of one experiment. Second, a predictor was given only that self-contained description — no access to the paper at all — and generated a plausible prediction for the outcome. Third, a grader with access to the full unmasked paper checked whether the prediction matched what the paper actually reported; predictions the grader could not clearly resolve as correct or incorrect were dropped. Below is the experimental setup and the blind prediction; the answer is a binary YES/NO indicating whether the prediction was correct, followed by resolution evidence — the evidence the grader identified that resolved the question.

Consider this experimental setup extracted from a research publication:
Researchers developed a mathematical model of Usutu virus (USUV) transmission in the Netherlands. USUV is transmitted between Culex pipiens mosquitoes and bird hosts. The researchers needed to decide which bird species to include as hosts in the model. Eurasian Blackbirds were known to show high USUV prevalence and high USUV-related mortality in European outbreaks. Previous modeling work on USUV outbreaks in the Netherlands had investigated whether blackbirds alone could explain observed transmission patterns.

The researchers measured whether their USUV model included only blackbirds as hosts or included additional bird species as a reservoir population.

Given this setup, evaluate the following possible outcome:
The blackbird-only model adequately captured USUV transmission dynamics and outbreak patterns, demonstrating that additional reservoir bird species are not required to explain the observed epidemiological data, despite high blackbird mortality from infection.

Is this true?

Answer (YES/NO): NO